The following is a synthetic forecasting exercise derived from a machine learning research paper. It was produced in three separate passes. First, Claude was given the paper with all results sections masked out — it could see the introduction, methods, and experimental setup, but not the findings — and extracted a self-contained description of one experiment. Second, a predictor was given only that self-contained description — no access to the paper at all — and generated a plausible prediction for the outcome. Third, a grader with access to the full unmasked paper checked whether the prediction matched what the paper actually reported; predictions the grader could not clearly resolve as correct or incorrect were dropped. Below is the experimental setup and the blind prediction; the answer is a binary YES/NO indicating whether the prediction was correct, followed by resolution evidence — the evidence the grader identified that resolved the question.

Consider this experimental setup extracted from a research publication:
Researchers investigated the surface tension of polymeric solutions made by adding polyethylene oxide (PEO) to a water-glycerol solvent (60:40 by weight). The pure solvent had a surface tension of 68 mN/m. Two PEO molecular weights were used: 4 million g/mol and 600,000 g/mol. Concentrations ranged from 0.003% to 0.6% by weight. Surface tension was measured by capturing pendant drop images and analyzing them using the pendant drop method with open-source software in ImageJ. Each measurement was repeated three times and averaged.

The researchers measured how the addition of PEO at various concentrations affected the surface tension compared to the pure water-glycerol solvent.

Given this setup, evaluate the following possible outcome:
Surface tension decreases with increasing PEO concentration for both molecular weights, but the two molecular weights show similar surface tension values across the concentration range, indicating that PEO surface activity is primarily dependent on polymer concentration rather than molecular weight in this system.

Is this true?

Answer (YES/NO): NO